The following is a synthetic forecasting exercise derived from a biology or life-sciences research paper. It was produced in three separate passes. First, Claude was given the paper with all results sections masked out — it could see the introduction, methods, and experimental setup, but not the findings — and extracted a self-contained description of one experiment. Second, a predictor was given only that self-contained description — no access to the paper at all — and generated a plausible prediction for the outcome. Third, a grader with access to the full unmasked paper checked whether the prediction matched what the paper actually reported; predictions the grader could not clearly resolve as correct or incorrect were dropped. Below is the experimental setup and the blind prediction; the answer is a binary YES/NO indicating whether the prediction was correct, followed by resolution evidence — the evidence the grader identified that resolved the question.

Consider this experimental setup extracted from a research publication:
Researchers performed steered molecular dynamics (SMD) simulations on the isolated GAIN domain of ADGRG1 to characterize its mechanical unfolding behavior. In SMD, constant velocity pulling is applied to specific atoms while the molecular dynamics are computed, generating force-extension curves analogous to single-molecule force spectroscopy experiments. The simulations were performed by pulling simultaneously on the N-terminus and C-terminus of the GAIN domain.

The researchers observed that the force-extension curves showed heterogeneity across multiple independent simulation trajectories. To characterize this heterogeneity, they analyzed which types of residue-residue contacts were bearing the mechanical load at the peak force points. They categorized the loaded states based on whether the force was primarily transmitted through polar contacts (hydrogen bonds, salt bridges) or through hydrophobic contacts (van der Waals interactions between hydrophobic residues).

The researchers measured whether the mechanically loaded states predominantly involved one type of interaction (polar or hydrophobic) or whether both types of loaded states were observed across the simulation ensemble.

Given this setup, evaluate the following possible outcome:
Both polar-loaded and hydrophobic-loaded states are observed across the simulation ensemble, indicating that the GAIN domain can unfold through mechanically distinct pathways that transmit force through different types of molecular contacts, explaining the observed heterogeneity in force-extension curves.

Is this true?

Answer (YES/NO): YES